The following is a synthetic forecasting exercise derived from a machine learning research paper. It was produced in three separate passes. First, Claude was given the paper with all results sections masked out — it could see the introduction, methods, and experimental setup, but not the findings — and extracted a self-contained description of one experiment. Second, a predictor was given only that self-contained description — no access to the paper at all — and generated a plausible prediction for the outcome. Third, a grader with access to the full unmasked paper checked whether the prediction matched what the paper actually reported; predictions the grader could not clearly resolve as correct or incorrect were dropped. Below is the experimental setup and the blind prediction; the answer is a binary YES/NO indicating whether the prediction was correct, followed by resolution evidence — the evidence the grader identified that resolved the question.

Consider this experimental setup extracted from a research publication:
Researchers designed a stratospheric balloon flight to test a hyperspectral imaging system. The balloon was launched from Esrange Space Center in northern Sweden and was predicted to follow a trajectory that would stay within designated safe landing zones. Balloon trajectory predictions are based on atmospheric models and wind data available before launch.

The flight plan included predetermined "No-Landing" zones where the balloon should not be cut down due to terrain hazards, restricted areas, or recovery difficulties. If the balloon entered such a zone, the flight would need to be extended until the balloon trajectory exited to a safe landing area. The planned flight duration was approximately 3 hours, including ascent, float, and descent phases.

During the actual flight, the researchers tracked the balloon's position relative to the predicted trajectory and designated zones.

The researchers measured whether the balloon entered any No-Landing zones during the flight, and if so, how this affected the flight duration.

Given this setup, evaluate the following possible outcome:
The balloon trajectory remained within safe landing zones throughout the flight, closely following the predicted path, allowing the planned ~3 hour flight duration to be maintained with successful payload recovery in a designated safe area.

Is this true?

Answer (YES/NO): NO